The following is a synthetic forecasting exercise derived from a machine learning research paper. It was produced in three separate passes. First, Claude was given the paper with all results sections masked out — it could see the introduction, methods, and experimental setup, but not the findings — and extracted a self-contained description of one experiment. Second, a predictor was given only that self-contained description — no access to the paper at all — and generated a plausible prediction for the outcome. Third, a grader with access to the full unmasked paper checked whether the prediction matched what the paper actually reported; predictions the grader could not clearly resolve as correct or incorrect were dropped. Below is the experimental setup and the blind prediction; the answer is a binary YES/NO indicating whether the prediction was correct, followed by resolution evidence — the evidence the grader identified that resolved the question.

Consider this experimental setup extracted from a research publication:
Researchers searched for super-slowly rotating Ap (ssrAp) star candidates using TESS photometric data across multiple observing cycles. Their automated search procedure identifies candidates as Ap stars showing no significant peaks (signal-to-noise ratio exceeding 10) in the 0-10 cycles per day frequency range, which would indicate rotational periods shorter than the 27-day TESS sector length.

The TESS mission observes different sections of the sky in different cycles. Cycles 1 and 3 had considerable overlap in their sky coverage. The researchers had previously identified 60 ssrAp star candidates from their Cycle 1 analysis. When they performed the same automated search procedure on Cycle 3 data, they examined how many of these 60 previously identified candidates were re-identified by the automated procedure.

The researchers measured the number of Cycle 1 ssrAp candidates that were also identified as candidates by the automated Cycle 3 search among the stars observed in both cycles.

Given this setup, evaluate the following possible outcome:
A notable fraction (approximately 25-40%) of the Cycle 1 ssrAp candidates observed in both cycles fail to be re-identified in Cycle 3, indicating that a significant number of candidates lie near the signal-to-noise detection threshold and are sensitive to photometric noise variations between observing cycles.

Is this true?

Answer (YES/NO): NO